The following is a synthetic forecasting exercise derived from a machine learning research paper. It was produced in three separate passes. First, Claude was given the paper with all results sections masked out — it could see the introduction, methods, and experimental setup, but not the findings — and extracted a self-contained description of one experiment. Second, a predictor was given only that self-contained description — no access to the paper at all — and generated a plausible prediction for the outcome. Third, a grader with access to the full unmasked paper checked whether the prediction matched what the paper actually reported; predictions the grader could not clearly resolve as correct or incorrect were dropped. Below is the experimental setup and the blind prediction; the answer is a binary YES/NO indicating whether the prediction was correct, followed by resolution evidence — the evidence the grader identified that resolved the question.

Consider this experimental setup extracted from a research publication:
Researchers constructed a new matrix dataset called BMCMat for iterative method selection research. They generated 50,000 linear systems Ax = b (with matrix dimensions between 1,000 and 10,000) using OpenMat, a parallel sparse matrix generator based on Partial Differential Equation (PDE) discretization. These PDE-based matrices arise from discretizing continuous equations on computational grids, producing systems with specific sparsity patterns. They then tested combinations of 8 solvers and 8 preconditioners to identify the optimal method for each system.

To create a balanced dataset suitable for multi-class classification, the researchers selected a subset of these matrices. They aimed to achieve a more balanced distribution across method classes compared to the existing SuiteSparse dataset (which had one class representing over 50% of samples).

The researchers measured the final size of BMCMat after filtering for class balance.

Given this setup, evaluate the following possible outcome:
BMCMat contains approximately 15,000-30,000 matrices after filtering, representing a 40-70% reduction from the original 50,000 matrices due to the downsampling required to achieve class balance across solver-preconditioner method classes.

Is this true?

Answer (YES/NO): NO